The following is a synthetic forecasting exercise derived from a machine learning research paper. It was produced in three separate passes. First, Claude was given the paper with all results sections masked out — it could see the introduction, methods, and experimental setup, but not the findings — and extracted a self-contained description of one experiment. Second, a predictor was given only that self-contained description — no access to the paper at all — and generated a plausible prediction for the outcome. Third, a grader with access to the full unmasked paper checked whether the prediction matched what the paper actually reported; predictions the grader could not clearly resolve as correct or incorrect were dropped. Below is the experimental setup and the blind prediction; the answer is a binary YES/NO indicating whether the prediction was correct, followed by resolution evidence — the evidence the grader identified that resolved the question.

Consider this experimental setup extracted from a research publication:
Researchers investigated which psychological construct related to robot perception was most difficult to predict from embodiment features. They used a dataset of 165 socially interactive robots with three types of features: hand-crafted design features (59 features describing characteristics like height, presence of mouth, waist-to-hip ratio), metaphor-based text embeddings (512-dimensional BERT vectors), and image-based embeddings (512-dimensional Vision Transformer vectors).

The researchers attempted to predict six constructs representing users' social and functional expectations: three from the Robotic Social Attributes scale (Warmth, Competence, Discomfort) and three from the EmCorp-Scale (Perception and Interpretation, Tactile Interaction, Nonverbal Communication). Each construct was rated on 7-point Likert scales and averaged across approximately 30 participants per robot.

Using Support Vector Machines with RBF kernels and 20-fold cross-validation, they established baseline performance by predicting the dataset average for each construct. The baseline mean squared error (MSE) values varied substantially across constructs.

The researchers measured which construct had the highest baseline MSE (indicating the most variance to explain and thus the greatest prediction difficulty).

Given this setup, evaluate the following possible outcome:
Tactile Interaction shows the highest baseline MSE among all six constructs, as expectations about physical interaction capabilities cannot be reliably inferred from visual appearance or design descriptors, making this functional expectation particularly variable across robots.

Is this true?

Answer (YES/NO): YES